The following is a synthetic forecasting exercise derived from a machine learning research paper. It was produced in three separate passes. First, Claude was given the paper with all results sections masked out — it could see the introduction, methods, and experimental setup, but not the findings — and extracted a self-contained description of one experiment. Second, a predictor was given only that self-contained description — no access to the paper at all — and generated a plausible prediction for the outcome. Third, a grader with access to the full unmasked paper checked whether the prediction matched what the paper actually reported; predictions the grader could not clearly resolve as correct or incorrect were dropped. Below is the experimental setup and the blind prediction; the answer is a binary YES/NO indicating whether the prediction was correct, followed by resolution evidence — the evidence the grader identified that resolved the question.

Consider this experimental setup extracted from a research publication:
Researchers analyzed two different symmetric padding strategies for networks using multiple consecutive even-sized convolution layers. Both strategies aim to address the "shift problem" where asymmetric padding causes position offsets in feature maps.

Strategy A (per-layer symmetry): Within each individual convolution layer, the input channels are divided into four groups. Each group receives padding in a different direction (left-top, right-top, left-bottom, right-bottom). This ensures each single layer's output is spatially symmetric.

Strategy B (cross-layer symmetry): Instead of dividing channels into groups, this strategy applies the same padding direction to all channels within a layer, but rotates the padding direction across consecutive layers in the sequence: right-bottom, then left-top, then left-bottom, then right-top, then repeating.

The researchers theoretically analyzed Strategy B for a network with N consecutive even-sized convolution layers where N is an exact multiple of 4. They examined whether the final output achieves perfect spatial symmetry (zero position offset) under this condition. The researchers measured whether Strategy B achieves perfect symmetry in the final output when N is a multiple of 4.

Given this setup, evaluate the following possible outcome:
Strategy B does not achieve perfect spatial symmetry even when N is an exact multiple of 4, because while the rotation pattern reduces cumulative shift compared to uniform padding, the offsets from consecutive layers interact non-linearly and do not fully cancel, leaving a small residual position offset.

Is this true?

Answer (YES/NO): NO